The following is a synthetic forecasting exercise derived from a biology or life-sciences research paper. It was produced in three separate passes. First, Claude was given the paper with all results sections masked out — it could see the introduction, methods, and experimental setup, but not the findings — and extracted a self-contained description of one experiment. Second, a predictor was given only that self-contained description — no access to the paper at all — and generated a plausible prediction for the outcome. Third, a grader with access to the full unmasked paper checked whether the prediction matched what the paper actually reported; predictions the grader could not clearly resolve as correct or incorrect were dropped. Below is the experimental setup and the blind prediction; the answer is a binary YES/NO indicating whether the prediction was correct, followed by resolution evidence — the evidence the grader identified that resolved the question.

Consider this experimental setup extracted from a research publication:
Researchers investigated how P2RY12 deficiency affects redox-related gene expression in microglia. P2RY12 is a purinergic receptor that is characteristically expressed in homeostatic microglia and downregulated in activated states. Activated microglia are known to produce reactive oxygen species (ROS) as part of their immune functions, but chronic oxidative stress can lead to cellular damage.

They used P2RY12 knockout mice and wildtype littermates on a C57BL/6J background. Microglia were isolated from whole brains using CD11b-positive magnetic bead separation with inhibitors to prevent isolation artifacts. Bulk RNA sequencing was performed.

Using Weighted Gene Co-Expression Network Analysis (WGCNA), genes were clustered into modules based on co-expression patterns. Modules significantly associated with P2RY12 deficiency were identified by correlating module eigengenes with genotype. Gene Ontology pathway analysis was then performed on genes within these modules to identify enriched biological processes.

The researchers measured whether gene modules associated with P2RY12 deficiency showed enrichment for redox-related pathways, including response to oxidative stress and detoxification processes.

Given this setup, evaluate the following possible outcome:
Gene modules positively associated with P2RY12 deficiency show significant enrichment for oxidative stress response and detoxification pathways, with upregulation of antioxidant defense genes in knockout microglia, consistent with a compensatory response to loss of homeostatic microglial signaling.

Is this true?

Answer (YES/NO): NO